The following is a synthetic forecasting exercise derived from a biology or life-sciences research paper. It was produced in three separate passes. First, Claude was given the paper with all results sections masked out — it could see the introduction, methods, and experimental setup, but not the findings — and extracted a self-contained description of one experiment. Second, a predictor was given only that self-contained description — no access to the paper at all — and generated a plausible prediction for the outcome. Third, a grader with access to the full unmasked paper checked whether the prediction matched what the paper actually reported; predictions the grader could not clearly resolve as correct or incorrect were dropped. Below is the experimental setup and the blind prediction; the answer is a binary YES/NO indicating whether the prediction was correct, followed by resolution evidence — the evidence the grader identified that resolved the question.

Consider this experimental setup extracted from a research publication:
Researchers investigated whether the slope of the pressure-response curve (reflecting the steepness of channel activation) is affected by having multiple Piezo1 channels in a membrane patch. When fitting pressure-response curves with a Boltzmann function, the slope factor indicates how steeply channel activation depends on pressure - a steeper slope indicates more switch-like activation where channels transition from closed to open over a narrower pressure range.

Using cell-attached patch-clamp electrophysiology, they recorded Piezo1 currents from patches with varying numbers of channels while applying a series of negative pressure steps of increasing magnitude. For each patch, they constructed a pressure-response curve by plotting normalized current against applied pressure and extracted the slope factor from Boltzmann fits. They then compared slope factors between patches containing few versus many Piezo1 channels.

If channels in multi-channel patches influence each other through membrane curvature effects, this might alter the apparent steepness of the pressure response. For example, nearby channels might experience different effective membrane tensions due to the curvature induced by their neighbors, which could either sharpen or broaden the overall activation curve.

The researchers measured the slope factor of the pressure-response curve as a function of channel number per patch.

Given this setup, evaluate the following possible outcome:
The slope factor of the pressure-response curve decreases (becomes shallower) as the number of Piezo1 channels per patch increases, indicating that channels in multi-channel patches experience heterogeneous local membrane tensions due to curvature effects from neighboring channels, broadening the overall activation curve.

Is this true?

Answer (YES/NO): NO